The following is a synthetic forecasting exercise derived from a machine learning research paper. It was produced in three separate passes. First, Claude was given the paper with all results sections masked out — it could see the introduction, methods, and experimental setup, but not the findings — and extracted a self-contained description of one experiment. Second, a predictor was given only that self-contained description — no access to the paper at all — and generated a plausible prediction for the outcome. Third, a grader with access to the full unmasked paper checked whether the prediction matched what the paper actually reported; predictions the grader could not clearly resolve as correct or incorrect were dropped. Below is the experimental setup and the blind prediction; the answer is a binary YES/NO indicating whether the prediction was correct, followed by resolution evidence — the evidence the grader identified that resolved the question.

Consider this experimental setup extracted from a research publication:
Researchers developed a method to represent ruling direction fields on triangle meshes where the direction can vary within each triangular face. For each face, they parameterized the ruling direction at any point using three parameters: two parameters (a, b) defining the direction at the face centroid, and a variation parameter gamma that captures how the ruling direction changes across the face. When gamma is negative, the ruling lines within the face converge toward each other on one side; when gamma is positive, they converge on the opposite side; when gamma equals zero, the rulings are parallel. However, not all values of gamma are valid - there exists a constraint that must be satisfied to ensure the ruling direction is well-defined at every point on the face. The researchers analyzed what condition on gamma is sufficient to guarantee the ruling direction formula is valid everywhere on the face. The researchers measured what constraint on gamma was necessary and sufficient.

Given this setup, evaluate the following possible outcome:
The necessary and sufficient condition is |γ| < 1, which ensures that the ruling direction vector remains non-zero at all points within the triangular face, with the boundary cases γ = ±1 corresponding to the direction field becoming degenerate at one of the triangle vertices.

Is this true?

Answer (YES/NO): NO